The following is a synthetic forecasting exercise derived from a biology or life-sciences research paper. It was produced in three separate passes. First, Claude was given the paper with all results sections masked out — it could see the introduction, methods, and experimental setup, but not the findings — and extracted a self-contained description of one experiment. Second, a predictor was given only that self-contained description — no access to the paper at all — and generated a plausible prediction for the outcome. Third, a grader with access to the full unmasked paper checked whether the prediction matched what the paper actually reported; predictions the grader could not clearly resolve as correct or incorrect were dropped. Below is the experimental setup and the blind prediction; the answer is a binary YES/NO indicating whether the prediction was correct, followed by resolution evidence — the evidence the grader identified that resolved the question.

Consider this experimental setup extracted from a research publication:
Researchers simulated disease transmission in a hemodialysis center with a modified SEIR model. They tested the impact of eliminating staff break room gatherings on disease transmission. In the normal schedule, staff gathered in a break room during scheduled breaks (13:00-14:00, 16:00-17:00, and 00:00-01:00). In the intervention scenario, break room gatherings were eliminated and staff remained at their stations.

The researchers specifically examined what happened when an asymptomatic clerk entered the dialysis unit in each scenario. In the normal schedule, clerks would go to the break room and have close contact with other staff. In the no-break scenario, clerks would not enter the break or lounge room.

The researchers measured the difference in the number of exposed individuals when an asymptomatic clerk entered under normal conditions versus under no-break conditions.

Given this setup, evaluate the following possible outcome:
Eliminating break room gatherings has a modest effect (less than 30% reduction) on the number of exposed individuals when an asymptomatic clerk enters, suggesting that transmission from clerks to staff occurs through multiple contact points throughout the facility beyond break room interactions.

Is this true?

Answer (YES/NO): NO